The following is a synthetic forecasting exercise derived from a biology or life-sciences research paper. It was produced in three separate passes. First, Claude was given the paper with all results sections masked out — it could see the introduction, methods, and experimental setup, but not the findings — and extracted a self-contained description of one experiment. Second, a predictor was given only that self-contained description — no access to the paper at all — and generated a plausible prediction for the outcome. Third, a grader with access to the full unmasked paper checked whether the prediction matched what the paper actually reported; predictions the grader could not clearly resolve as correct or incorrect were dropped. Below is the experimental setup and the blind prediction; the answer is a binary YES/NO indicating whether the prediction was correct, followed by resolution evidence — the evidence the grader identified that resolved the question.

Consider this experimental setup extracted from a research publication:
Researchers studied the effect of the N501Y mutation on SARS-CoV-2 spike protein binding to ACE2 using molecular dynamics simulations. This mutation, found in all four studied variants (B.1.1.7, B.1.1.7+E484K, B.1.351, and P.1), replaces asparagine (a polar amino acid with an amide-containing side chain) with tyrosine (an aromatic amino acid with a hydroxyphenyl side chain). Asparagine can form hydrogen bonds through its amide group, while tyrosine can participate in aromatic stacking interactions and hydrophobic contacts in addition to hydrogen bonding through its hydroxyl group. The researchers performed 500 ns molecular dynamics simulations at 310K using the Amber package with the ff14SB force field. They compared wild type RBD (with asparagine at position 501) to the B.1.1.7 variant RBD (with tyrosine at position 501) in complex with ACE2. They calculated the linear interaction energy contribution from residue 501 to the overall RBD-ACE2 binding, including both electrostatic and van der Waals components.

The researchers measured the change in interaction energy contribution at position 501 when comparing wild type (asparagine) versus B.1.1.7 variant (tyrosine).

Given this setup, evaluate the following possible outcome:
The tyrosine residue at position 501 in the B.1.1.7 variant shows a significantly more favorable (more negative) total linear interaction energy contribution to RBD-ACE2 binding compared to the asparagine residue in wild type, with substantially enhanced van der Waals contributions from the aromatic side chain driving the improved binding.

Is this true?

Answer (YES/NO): NO